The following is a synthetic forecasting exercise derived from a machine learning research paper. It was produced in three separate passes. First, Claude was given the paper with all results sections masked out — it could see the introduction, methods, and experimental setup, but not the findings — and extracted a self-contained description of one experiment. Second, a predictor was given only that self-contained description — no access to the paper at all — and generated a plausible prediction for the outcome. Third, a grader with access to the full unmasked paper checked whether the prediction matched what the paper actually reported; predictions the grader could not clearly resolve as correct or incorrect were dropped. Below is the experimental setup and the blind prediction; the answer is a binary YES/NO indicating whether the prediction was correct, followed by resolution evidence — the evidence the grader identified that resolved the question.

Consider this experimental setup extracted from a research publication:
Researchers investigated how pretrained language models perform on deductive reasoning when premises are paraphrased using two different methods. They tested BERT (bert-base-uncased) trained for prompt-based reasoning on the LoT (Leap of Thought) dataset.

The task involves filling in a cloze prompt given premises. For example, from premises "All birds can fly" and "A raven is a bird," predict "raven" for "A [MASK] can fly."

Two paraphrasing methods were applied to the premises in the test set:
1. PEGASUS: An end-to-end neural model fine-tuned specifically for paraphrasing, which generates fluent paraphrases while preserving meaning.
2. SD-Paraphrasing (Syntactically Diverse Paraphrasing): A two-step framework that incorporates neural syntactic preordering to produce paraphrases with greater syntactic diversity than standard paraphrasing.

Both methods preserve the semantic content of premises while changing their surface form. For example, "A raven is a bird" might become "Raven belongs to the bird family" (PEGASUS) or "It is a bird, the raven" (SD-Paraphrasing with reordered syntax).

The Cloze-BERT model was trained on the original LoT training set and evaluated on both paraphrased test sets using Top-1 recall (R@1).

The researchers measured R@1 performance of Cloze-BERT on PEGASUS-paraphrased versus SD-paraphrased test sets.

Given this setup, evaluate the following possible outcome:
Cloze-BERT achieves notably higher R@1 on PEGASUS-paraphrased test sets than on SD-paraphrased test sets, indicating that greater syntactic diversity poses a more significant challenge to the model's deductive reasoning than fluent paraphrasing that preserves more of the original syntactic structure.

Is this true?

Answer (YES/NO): YES